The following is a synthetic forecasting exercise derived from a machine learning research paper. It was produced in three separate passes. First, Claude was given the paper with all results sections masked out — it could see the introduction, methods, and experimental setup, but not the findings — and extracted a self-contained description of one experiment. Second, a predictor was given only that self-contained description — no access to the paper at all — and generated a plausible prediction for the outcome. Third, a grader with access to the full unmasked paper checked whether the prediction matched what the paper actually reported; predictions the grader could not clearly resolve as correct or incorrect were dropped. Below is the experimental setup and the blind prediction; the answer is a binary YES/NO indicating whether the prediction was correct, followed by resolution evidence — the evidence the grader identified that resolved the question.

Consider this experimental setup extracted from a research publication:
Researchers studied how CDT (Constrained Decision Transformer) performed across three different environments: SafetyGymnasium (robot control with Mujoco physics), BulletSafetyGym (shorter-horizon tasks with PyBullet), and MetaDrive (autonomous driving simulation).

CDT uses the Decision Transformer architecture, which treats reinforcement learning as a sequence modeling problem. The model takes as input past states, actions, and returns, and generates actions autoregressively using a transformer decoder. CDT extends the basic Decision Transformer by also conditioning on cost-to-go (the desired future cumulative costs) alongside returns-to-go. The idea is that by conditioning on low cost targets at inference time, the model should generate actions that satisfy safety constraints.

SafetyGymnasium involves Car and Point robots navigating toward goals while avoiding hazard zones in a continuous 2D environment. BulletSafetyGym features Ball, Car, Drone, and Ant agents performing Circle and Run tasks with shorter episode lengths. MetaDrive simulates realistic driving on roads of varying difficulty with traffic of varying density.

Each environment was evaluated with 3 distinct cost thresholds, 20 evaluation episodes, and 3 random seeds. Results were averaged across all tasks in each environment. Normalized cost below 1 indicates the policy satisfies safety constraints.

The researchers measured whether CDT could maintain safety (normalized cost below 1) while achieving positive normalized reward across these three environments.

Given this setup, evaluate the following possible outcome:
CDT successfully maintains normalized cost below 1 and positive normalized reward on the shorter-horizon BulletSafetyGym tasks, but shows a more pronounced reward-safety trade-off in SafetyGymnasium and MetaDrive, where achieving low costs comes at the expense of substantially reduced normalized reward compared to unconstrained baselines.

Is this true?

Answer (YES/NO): NO